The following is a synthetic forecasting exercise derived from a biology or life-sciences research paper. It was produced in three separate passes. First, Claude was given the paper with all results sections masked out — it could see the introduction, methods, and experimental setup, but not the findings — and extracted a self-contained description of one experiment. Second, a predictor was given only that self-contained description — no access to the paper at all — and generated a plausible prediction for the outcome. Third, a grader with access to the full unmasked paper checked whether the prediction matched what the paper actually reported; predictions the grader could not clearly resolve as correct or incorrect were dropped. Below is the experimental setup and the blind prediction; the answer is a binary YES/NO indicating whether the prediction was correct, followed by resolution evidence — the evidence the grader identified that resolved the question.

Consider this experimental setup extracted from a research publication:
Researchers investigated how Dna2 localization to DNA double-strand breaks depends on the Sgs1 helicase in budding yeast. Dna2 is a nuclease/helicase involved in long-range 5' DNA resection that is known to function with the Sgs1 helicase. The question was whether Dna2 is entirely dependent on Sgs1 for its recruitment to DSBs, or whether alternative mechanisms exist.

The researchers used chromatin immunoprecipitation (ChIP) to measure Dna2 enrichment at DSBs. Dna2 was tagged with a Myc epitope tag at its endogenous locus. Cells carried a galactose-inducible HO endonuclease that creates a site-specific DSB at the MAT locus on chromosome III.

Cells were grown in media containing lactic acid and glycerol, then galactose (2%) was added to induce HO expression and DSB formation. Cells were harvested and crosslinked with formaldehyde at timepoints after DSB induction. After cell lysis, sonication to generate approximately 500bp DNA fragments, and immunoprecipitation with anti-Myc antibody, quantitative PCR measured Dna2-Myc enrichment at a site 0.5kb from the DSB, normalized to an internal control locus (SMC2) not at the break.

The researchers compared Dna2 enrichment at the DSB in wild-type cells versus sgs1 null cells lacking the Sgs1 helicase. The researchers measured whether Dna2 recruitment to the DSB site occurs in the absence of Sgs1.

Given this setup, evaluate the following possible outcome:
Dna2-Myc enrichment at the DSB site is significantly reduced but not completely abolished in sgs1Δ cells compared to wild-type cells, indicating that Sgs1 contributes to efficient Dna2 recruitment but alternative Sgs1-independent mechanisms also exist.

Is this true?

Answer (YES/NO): YES